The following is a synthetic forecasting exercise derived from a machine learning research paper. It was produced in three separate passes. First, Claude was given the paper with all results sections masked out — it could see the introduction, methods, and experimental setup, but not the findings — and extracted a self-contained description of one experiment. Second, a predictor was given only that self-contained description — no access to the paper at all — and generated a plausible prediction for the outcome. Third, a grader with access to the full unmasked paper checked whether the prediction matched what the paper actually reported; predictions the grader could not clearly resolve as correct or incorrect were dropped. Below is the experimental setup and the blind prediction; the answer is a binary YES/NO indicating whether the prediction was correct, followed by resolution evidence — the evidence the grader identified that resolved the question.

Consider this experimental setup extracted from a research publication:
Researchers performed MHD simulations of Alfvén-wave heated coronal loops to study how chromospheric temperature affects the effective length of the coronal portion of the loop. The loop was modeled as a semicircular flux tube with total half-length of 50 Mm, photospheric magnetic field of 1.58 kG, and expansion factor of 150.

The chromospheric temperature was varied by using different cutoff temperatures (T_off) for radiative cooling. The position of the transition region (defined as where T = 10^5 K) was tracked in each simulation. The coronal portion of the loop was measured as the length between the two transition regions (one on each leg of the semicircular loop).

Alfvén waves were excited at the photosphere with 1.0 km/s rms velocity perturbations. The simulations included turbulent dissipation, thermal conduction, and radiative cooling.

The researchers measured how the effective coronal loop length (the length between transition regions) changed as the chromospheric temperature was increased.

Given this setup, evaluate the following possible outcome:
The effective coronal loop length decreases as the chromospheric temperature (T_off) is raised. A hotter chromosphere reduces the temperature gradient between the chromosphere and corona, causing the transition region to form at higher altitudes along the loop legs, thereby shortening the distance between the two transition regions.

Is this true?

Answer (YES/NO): YES